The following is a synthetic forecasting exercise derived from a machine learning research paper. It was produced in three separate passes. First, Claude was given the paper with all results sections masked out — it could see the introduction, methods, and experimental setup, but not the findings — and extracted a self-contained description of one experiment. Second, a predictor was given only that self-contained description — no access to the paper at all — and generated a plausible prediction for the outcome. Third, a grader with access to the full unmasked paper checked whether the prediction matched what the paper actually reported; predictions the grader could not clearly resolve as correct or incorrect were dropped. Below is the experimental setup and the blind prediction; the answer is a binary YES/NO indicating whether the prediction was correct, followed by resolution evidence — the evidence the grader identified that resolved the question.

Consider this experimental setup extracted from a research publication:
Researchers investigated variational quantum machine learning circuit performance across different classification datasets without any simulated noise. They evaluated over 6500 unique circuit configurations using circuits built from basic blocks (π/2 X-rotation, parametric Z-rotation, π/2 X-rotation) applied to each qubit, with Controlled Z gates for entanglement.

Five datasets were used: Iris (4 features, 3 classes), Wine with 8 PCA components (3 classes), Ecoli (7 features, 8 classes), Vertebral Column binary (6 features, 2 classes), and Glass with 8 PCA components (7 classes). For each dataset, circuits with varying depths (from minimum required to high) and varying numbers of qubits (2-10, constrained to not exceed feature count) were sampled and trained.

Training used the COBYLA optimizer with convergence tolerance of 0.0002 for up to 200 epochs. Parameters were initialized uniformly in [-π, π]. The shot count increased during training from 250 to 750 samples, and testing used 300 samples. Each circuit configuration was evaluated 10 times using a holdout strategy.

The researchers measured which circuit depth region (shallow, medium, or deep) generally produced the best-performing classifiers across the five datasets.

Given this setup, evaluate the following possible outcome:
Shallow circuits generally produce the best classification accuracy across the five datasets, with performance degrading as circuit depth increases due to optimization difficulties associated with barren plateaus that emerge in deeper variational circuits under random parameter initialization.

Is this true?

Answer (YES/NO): YES